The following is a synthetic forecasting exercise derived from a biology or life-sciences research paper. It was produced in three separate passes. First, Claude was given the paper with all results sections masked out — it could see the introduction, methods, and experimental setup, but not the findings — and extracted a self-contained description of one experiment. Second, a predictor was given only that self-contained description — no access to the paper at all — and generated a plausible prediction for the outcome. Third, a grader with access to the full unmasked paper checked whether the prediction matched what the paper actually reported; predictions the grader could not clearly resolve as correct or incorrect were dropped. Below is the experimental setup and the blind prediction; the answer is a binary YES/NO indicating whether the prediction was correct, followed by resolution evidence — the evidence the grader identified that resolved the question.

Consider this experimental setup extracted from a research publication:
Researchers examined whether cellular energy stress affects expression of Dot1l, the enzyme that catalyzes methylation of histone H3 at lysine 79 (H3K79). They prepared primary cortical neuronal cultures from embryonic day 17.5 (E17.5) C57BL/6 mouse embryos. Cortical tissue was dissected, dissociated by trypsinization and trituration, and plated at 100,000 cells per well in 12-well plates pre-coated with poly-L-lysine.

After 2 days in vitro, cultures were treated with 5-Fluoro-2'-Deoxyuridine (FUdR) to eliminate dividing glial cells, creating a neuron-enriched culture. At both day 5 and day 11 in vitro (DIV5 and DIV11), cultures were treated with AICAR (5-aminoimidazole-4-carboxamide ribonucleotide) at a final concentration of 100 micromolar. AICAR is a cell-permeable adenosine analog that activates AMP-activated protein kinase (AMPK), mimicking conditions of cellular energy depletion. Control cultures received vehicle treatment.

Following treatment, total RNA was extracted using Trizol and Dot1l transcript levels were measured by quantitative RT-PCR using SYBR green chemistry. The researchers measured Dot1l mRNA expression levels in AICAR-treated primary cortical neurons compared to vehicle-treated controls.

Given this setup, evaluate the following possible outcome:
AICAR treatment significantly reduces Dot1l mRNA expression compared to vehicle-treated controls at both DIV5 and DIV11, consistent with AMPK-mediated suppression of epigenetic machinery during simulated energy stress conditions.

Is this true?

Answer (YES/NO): NO